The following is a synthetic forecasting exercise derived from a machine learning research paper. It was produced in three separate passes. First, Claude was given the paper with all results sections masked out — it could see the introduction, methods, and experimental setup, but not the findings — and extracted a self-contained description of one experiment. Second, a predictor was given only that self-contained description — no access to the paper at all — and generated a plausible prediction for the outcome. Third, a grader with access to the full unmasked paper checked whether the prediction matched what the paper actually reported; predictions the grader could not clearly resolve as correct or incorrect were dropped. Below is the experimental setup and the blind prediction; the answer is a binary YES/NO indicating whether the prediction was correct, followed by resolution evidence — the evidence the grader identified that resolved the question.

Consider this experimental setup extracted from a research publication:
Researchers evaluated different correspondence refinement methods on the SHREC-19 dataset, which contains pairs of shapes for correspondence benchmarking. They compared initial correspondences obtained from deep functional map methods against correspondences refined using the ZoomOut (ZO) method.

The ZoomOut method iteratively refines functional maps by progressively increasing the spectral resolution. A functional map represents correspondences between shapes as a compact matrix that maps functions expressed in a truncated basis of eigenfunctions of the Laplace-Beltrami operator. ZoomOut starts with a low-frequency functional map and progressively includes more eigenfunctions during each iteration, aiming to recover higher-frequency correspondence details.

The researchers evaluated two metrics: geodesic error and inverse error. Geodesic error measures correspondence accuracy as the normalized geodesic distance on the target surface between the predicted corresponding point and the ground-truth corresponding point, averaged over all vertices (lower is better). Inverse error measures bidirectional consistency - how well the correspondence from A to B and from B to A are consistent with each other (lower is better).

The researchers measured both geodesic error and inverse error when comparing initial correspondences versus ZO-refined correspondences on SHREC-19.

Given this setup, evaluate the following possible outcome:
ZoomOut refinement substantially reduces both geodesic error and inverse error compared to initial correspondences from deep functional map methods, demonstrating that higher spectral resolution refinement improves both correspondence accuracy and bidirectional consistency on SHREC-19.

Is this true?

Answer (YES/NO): NO